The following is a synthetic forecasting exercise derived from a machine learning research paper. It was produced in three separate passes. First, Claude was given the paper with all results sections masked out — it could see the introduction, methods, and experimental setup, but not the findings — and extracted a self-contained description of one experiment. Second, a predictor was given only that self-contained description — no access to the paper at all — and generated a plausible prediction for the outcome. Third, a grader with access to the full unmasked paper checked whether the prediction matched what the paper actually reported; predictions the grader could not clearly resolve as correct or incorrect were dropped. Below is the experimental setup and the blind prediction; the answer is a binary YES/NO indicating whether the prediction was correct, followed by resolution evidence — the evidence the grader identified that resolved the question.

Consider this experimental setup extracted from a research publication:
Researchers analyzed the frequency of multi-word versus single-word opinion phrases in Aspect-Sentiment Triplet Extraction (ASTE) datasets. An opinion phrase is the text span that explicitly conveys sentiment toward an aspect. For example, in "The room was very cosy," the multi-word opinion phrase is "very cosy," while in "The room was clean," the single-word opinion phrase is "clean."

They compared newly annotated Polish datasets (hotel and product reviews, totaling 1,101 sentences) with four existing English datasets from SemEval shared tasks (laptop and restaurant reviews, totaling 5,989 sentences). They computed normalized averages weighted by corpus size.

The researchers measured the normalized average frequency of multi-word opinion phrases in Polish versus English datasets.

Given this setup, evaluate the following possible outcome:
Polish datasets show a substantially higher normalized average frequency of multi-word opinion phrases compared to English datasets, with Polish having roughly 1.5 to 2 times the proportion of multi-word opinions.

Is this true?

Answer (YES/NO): NO